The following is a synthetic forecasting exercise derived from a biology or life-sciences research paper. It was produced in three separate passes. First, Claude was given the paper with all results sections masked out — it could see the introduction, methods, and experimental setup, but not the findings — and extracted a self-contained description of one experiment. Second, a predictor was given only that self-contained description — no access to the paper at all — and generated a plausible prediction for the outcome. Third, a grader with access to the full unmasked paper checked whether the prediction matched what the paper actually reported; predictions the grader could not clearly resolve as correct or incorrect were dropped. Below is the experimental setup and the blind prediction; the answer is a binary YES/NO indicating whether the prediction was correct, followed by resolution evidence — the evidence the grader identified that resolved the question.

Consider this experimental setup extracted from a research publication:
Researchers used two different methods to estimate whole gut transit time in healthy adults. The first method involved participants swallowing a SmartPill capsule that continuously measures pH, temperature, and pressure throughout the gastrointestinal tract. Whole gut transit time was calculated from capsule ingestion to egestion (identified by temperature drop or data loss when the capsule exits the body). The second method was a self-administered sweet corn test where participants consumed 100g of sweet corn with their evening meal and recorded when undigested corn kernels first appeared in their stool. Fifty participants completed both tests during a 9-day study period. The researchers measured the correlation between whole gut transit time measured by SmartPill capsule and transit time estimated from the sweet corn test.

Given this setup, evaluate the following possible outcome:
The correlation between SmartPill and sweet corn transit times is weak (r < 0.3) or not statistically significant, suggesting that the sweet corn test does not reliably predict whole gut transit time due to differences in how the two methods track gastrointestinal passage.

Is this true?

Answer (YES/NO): YES